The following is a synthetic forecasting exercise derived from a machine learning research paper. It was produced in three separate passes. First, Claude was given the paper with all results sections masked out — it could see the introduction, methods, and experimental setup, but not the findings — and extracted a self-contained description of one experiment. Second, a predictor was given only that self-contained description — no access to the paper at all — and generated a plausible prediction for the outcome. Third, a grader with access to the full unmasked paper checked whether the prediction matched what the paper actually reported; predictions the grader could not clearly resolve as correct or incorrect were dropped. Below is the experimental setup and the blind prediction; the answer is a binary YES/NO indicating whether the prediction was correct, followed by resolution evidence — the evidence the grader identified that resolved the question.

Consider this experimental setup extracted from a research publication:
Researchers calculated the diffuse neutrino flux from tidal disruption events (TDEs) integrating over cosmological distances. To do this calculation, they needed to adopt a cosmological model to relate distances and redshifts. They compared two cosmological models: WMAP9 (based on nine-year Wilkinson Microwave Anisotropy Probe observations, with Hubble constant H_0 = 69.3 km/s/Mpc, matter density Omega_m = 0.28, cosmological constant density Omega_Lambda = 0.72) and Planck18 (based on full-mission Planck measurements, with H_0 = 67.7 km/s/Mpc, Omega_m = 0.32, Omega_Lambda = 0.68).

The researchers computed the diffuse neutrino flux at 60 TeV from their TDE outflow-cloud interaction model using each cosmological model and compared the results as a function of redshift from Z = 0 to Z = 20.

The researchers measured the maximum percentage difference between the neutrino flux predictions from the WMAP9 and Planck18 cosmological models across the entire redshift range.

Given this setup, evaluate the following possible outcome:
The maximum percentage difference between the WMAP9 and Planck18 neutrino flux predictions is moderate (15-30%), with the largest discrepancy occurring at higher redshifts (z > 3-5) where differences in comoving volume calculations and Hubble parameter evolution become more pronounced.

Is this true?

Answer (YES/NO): NO